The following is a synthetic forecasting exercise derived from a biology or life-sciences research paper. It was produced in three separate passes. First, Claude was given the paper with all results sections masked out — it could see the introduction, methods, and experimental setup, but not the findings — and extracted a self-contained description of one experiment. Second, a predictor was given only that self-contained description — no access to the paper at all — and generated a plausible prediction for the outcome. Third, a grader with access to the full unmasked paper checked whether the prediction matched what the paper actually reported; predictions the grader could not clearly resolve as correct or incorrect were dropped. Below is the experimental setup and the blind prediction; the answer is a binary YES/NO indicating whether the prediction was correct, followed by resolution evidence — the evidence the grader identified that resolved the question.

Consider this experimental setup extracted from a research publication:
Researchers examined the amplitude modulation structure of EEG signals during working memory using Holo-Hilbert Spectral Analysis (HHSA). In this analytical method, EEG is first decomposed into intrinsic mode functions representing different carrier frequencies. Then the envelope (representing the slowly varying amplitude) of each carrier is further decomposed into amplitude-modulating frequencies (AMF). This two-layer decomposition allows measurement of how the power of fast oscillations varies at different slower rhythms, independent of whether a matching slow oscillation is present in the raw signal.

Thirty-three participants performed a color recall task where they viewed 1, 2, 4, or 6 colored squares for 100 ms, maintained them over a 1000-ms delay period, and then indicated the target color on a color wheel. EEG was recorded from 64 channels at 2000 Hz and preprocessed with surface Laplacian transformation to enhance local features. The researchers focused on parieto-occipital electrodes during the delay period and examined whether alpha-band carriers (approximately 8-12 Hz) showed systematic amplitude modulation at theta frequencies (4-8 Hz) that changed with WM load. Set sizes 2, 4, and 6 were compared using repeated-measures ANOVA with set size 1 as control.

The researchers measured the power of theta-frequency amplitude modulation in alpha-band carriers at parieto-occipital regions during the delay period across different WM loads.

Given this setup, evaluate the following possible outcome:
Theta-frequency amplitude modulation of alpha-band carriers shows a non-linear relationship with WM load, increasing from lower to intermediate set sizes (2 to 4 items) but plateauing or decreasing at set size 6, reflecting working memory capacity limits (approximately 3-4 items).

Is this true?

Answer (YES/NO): NO